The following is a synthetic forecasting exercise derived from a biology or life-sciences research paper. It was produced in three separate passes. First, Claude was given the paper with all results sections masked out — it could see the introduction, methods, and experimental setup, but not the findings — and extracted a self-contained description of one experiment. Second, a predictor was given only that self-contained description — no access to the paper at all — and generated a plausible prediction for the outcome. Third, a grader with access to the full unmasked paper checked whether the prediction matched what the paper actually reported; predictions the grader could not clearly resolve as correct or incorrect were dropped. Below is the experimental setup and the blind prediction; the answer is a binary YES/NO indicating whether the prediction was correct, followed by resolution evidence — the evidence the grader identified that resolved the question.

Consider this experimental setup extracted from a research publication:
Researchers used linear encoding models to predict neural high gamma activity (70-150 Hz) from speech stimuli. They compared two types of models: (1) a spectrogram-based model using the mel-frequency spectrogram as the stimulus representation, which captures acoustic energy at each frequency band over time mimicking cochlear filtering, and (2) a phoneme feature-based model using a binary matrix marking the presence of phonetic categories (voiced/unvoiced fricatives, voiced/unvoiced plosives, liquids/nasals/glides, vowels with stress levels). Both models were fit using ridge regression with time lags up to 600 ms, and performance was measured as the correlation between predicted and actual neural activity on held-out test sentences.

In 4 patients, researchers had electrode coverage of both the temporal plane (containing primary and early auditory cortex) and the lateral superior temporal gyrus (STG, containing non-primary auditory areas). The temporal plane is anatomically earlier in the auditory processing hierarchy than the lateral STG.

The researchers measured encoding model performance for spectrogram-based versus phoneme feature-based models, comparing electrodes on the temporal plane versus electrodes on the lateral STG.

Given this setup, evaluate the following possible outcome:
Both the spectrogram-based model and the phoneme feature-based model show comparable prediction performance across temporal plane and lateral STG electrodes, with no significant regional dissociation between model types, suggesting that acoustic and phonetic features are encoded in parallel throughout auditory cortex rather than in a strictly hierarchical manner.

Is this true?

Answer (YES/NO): NO